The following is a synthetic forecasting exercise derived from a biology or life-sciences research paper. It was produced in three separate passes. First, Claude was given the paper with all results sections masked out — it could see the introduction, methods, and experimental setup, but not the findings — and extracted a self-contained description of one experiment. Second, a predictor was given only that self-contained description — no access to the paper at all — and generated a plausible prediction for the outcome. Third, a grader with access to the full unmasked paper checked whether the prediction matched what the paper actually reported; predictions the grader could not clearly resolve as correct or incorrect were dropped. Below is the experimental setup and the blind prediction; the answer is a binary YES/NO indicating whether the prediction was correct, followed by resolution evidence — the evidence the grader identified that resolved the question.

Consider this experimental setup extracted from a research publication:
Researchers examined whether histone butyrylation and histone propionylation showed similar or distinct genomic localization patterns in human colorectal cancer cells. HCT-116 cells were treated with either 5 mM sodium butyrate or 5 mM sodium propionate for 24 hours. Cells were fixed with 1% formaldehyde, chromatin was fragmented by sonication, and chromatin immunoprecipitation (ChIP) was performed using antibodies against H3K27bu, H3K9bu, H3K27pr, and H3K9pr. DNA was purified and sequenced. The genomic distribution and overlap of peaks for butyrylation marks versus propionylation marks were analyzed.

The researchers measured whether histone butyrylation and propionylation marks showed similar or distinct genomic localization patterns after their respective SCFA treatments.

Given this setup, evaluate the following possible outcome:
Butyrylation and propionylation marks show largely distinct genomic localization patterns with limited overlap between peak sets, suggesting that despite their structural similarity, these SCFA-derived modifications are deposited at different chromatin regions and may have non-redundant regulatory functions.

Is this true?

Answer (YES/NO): NO